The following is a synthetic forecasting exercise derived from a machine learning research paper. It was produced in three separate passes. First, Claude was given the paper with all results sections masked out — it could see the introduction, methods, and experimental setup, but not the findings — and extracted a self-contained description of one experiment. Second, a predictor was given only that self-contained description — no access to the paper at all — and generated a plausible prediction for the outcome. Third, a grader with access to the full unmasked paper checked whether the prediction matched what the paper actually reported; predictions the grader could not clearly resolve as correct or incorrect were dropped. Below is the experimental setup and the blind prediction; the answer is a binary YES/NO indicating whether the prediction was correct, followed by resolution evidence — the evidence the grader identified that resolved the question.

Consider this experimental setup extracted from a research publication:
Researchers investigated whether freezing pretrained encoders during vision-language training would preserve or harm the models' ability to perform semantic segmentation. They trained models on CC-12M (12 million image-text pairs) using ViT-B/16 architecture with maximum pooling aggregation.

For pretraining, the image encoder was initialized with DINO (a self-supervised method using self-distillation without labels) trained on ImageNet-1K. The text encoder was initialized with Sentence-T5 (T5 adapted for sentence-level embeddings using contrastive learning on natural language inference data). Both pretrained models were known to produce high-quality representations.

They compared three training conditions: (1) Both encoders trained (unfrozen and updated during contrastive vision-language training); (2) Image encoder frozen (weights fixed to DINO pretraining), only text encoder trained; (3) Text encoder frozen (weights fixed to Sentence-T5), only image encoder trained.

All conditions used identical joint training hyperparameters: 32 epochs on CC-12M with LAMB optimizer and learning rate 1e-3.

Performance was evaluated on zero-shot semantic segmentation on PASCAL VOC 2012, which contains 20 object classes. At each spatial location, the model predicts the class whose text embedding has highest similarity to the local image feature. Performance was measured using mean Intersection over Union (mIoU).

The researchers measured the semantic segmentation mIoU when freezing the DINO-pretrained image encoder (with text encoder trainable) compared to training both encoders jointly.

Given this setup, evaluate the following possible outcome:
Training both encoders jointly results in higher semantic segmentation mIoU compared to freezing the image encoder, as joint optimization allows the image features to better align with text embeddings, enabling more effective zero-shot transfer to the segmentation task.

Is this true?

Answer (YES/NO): YES